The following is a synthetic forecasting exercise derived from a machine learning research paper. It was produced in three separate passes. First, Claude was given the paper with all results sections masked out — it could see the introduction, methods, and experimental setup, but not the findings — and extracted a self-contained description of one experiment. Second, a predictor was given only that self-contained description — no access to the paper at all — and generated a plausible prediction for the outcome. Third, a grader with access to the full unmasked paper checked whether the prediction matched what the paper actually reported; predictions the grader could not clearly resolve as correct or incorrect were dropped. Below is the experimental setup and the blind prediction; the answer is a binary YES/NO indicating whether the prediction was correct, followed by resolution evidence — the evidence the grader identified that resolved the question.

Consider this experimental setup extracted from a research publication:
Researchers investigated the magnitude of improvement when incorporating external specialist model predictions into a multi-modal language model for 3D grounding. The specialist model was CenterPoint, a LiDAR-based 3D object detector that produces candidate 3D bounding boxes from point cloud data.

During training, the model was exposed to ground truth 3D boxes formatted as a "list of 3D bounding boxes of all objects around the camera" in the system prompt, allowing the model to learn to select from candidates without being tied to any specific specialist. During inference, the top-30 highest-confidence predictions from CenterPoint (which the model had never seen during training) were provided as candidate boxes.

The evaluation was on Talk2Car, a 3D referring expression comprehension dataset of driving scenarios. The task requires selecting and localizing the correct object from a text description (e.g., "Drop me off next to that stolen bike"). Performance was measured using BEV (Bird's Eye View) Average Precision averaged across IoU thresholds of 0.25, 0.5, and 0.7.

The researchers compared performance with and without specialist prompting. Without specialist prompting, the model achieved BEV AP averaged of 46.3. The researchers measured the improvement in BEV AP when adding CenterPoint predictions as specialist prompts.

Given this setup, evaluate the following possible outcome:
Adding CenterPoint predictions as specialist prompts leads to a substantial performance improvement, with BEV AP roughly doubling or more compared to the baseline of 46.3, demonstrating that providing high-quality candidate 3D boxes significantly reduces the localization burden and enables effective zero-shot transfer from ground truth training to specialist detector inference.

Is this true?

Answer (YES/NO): NO